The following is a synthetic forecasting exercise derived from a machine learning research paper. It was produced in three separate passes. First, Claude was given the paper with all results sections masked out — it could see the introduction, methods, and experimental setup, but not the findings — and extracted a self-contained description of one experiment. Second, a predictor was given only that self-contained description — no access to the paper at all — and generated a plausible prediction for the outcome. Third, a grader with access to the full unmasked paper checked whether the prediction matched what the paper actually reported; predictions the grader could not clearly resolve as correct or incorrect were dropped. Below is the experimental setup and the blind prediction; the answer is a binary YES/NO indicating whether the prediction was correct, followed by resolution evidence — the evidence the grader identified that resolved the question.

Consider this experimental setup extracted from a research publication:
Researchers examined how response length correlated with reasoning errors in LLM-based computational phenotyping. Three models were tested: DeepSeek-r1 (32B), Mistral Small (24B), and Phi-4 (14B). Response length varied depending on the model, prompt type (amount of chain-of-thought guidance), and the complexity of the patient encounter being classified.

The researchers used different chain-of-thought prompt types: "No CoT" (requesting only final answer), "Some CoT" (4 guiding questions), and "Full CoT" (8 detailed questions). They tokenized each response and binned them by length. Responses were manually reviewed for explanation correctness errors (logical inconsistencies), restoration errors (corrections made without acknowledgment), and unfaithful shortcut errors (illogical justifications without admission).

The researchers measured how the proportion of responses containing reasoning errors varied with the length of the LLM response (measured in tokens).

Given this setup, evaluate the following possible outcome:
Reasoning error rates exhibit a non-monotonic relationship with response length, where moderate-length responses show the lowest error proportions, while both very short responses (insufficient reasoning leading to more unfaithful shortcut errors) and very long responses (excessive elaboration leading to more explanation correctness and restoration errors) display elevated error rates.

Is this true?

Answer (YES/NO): NO